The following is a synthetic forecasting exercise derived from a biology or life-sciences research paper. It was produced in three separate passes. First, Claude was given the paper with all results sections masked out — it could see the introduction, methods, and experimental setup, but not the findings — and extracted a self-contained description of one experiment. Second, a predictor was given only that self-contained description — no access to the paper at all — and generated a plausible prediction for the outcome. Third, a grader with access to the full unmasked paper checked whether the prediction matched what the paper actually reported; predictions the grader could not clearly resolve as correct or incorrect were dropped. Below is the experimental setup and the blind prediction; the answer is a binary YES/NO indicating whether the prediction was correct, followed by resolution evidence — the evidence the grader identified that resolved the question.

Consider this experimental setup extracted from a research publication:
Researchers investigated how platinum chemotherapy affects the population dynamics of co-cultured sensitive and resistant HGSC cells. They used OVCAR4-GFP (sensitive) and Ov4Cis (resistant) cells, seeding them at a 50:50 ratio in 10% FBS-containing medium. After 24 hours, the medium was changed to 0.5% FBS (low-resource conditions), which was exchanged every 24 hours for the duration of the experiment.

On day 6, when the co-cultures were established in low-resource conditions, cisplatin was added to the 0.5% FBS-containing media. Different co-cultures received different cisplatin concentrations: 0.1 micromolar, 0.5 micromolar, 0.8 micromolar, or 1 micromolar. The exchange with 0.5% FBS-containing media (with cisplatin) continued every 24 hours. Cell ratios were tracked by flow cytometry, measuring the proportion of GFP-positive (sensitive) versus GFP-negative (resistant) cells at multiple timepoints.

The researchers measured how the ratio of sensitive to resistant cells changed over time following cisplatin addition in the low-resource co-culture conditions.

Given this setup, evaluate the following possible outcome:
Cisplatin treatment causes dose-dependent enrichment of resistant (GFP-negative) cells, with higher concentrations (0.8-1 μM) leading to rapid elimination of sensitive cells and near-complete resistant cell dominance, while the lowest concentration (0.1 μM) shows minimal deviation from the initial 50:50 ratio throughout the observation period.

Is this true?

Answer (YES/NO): NO